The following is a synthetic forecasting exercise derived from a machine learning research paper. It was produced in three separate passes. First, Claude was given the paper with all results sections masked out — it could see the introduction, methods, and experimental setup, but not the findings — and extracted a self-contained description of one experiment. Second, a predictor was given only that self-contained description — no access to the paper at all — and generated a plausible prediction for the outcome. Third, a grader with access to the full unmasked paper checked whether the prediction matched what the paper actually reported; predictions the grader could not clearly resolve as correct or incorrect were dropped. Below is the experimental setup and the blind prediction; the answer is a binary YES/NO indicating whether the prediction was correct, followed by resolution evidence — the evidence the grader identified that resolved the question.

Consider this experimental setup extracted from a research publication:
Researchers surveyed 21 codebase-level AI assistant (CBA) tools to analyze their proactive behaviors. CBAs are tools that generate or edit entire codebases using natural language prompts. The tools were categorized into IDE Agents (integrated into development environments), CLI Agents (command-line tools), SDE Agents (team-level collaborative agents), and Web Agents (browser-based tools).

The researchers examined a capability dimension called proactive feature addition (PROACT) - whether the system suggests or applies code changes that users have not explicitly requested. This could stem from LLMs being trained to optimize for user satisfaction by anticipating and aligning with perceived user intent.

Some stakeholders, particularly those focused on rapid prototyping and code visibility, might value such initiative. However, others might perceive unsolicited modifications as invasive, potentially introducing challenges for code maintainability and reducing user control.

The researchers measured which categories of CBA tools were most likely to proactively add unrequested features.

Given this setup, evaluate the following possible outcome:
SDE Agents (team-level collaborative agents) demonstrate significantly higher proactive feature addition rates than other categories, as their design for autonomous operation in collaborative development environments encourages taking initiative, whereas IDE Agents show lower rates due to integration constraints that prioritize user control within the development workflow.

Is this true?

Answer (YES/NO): NO